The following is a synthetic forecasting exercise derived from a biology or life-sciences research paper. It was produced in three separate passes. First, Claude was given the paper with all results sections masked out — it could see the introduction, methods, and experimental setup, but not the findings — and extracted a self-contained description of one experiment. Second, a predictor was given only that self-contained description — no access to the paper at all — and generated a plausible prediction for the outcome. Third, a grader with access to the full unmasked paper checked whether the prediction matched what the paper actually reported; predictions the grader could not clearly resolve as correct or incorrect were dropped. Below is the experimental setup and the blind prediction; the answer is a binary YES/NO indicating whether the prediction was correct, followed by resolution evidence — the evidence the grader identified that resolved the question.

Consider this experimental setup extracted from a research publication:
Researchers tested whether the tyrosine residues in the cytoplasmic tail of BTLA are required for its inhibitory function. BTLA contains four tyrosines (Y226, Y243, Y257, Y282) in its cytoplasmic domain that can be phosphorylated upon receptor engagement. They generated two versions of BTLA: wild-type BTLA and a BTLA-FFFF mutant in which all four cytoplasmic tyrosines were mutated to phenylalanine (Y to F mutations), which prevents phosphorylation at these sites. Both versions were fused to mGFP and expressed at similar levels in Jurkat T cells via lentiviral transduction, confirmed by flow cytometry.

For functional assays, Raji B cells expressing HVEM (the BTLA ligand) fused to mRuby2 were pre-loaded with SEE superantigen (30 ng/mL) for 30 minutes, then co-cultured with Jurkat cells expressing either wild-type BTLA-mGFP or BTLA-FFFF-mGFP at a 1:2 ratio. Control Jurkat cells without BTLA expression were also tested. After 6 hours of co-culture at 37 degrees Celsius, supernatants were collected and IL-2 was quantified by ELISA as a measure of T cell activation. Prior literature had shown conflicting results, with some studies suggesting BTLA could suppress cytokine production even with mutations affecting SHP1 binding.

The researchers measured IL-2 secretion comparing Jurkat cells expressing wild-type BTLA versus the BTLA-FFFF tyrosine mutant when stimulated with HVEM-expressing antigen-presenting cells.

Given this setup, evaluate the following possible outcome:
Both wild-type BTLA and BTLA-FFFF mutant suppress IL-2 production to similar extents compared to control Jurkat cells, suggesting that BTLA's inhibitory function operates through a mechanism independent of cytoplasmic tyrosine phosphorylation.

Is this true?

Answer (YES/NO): NO